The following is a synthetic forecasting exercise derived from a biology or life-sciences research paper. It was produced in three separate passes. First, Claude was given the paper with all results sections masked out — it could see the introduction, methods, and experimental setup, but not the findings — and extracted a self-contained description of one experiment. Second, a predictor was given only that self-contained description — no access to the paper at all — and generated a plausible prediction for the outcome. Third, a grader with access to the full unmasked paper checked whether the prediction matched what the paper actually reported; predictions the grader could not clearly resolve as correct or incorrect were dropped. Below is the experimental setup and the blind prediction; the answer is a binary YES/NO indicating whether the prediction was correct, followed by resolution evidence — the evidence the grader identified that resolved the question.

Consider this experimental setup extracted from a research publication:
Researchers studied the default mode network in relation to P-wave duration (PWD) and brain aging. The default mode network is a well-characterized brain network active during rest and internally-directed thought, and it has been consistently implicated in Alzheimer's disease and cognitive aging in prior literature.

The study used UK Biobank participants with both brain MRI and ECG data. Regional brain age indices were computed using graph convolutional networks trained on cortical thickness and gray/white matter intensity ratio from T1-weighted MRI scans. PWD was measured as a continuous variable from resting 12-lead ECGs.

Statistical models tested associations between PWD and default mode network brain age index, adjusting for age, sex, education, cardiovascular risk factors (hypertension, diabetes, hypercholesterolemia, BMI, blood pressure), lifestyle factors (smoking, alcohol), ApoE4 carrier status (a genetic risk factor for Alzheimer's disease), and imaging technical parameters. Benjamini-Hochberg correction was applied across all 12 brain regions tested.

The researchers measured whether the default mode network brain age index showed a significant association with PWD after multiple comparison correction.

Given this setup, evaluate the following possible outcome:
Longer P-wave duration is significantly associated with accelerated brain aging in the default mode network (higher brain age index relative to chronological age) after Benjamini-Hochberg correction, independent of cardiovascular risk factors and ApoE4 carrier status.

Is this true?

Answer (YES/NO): NO